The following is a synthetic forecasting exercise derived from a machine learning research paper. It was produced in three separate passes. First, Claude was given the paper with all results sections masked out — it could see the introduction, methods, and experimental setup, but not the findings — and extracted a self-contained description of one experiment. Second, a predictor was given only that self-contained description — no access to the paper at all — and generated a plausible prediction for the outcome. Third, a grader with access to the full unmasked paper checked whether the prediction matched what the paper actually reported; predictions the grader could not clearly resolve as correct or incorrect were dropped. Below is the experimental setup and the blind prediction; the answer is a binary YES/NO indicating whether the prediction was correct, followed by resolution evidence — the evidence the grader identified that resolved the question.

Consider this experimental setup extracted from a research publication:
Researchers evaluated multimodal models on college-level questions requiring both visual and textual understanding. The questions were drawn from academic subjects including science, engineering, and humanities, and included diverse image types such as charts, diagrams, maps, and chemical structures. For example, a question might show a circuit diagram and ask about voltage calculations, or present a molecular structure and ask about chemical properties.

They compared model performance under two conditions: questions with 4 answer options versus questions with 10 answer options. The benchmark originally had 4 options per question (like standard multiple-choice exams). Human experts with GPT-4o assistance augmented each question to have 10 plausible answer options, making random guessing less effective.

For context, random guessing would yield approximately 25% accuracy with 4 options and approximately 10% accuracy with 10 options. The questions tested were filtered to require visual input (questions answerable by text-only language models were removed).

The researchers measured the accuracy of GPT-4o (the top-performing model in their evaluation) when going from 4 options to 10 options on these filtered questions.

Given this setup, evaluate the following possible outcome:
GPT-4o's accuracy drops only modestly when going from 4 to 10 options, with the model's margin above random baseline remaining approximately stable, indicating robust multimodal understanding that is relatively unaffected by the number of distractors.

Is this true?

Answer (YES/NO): NO